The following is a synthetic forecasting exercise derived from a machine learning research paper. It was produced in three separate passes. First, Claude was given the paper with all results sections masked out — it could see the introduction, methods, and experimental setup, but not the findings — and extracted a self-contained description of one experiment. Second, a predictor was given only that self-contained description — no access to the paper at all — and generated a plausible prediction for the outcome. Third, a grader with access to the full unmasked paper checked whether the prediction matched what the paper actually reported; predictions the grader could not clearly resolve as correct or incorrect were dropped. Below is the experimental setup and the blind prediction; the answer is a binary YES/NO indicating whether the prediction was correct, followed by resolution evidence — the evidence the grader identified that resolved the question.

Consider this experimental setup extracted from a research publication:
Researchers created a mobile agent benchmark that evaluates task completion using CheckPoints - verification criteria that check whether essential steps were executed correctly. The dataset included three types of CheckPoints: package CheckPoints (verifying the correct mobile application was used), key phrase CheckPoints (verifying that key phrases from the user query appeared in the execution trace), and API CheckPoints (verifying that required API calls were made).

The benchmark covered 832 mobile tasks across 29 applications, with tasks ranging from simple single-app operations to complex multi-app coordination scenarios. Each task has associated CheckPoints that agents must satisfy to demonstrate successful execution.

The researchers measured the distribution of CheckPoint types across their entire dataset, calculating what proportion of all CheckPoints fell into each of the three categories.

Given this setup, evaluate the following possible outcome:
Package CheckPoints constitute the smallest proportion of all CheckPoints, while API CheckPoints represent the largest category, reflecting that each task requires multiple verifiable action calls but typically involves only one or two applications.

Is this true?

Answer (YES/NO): NO